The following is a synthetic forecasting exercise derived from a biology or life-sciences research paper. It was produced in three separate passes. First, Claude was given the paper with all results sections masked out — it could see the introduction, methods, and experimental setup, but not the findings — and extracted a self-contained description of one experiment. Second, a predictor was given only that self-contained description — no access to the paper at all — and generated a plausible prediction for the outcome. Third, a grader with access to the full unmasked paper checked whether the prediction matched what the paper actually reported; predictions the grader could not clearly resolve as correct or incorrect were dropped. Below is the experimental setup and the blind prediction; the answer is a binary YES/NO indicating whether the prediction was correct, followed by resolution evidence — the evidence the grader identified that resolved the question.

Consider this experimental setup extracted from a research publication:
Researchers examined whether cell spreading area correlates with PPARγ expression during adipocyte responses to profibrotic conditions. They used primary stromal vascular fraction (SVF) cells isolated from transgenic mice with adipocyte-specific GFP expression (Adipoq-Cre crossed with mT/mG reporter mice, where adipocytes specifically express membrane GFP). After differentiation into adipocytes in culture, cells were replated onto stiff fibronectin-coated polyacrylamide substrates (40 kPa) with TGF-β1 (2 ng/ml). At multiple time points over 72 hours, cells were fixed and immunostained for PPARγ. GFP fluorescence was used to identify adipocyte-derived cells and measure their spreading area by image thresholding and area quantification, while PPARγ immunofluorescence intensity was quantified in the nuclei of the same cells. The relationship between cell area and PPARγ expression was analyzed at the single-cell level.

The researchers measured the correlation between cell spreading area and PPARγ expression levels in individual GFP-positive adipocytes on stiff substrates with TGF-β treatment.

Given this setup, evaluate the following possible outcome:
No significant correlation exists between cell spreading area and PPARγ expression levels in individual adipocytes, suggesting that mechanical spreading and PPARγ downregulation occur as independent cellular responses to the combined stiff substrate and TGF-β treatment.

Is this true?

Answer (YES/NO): NO